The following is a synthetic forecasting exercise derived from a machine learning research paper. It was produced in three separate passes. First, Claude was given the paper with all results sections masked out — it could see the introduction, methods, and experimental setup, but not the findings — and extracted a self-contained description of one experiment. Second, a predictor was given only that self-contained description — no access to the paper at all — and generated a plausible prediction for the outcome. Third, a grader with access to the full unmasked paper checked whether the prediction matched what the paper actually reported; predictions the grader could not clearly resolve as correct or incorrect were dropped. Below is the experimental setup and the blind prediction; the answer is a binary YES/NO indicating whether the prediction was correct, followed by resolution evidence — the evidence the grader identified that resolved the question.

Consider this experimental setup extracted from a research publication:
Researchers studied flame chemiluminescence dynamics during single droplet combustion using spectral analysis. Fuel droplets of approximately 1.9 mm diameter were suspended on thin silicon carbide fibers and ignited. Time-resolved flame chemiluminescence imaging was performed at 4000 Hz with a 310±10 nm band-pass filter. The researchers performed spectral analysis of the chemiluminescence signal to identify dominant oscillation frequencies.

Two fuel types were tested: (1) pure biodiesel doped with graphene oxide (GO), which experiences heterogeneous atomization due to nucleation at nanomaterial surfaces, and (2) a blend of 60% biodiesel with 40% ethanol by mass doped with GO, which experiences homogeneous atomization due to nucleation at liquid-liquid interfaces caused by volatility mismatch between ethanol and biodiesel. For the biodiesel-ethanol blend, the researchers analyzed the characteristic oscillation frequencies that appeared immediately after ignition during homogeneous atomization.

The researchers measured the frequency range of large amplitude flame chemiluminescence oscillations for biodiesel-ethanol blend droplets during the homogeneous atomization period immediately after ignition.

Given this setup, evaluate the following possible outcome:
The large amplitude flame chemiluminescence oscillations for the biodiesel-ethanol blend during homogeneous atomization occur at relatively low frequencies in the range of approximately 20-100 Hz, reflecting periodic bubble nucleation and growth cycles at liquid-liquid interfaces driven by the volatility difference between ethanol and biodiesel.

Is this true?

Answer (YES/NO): NO